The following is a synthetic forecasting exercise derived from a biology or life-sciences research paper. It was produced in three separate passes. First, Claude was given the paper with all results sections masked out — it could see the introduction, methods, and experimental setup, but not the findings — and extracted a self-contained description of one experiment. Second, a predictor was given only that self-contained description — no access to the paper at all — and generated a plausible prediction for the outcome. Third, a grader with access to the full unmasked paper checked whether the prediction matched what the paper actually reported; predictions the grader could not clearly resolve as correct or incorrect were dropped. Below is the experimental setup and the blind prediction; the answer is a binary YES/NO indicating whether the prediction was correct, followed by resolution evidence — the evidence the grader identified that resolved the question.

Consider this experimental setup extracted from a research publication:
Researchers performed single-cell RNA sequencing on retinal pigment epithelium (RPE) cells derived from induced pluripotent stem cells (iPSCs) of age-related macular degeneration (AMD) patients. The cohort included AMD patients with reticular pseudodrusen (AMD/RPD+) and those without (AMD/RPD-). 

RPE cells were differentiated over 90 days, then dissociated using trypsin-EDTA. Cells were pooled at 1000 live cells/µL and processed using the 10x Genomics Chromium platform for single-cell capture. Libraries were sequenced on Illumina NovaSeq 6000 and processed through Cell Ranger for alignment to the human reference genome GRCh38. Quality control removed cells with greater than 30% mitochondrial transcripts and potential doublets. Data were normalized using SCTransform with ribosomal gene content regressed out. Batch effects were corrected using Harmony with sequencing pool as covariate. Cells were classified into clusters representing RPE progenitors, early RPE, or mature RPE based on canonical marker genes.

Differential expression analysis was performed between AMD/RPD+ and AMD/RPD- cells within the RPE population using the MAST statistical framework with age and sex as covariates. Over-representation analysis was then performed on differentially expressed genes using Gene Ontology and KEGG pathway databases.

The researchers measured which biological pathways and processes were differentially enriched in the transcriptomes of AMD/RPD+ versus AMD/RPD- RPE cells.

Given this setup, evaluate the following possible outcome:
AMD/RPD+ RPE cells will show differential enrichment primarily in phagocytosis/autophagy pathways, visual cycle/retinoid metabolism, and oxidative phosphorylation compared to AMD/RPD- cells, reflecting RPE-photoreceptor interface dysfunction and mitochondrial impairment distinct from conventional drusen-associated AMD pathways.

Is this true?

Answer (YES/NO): NO